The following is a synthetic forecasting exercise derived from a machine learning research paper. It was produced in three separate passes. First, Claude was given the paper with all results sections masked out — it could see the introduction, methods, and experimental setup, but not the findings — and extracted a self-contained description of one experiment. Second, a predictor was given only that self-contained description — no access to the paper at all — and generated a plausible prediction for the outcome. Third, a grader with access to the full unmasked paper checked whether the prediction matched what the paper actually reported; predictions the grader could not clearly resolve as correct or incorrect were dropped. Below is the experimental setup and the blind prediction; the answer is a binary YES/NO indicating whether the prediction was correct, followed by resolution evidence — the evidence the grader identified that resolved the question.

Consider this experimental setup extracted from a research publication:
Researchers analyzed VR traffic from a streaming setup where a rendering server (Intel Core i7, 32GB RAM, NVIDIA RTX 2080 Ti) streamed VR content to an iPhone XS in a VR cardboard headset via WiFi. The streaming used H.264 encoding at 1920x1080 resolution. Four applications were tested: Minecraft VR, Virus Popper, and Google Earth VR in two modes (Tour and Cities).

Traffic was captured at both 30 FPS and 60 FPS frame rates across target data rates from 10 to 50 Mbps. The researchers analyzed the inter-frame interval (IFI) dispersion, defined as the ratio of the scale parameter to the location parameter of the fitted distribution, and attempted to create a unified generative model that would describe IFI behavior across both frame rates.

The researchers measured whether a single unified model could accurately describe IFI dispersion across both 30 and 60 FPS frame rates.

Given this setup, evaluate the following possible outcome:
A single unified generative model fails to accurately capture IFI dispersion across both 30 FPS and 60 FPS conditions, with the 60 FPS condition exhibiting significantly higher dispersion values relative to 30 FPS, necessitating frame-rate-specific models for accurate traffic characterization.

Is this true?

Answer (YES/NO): NO